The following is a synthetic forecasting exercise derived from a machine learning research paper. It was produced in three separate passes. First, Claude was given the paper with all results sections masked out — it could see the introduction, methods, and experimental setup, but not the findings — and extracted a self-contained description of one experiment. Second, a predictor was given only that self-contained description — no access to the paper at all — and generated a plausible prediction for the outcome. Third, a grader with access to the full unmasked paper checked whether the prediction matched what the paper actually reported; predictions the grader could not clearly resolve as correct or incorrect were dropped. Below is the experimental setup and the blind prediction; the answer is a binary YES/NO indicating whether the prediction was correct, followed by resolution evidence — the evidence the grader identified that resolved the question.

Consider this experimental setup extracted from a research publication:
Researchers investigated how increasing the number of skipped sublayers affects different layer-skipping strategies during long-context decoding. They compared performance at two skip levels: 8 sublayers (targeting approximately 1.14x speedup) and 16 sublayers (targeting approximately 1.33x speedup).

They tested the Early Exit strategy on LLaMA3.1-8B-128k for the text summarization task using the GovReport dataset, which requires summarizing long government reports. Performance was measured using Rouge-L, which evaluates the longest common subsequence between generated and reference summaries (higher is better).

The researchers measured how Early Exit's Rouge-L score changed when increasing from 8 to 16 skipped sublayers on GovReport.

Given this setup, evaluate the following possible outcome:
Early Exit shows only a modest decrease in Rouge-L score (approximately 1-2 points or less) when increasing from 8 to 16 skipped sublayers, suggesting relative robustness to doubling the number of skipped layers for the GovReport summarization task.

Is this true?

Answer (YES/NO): NO